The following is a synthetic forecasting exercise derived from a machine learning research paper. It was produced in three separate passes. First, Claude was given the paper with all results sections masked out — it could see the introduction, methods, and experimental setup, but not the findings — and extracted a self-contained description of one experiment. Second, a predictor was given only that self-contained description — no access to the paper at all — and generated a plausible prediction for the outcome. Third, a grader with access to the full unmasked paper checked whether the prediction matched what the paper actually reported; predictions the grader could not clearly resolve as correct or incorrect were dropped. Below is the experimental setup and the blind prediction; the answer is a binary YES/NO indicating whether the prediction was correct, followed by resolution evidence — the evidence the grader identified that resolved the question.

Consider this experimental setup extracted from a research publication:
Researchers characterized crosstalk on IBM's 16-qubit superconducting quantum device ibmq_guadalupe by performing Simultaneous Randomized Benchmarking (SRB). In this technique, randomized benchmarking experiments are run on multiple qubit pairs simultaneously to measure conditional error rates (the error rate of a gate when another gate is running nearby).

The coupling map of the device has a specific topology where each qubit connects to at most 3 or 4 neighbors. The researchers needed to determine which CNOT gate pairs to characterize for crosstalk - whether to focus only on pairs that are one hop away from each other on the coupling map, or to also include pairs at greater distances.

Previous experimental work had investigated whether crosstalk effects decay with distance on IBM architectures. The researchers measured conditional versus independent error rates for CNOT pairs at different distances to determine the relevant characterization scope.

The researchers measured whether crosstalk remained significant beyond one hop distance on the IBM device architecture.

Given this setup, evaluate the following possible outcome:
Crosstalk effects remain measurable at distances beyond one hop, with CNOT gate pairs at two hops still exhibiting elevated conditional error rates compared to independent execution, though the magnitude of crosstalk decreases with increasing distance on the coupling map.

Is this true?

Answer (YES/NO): NO